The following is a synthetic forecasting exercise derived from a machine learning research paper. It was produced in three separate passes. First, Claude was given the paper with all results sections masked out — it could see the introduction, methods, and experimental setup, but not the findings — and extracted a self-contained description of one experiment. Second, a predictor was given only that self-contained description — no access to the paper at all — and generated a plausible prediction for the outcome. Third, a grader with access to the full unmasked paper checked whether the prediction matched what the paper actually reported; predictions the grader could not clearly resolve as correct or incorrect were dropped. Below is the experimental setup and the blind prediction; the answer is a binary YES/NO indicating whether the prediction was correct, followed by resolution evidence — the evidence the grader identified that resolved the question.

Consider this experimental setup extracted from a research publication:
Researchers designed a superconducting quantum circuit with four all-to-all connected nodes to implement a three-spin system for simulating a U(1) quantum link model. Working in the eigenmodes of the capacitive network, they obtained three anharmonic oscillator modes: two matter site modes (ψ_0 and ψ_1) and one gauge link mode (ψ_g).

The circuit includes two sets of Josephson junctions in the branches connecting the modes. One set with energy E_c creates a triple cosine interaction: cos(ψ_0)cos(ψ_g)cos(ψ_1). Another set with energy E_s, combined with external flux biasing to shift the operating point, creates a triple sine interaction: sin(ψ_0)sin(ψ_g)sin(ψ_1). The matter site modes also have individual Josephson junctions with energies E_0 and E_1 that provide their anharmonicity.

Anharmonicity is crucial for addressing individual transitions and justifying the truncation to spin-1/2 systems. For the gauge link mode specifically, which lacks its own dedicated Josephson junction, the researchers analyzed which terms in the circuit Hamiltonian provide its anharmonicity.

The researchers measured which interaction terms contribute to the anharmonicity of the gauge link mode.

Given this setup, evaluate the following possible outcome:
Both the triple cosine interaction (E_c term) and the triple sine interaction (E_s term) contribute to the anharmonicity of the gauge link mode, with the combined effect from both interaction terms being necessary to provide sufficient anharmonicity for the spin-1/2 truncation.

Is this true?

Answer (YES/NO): NO